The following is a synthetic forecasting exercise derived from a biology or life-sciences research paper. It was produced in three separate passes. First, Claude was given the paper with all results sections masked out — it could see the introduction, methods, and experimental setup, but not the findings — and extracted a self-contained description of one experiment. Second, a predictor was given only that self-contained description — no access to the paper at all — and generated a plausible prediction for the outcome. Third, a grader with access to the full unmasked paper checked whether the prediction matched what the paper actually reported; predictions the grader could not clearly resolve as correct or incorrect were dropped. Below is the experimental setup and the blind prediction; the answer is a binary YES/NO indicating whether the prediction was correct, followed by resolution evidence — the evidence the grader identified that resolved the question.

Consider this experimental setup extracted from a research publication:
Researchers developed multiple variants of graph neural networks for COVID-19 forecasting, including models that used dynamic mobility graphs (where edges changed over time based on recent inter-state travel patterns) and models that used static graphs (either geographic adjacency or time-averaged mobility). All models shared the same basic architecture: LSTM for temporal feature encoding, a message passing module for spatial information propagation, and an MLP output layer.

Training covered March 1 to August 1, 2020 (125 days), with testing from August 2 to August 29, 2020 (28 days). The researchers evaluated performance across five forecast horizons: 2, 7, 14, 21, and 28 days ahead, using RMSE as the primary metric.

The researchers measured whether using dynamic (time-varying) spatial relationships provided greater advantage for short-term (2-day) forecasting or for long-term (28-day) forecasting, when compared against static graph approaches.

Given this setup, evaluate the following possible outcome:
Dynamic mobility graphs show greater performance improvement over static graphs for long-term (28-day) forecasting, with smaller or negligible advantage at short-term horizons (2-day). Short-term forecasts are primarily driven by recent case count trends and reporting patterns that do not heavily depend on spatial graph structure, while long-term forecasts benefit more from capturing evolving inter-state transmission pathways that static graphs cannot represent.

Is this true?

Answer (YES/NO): YES